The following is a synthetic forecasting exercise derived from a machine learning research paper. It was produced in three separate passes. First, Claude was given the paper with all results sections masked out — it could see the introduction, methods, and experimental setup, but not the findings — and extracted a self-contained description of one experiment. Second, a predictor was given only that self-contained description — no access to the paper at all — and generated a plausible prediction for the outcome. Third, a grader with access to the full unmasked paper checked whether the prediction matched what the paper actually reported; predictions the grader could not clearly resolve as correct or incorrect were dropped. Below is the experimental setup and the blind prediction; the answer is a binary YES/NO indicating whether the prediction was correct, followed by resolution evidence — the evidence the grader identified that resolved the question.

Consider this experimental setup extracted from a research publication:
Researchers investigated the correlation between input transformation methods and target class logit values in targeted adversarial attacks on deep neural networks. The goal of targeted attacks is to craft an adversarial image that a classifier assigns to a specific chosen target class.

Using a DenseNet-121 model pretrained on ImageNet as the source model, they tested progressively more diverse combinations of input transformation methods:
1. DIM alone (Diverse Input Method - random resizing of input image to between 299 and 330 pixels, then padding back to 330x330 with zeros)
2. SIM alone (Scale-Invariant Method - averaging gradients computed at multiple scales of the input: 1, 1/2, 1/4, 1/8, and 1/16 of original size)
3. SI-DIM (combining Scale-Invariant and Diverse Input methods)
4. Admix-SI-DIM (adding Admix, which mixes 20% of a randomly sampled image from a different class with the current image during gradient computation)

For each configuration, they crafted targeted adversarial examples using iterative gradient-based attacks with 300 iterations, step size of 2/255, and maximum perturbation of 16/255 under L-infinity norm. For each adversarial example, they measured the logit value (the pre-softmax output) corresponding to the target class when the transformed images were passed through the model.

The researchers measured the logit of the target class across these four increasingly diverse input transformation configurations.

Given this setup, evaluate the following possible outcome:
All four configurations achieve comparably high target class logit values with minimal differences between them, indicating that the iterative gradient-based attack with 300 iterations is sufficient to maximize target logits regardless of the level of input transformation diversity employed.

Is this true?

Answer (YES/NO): NO